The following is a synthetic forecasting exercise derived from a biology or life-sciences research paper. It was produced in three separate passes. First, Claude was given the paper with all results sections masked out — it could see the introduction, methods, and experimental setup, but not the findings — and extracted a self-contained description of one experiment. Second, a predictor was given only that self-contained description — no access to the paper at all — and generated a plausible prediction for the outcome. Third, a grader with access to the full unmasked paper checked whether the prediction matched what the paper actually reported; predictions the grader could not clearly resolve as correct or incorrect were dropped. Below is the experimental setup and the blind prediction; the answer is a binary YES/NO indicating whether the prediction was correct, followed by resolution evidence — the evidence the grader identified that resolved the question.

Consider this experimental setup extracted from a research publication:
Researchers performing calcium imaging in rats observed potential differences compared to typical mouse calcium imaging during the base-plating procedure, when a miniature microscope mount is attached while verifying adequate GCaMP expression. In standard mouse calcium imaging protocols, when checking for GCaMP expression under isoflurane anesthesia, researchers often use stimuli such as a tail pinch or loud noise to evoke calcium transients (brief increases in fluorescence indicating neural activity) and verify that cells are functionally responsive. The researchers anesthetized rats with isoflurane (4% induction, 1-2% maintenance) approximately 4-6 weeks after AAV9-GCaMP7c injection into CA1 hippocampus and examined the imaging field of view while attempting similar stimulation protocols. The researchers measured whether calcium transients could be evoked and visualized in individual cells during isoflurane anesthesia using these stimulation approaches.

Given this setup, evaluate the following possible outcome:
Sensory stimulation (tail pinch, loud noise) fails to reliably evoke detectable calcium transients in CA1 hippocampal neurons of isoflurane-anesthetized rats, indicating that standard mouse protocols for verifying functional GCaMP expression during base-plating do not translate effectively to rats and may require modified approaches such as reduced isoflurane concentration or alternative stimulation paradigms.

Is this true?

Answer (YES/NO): YES